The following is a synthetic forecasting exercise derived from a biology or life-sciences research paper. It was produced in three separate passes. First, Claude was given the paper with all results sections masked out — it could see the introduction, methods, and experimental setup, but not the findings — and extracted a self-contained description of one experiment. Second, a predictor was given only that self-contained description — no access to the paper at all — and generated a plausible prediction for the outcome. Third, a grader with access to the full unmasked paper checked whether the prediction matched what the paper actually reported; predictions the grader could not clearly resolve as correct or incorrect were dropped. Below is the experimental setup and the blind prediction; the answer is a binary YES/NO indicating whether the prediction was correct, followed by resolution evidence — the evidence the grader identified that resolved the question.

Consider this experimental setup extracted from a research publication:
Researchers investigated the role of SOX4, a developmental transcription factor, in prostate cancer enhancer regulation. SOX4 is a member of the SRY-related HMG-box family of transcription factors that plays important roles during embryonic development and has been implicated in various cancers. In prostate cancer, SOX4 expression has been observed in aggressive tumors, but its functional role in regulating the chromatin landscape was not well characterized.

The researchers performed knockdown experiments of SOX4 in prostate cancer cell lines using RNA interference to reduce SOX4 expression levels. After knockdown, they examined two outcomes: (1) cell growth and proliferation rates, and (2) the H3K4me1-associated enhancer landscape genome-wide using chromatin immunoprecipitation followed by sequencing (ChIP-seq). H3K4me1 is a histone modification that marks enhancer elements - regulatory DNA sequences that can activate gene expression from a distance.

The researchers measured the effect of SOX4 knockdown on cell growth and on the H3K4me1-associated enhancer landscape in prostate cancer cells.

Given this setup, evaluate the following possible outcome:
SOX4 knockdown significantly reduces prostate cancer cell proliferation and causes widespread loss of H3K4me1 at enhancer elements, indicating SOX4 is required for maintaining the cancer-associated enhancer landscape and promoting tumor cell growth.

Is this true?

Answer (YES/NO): NO